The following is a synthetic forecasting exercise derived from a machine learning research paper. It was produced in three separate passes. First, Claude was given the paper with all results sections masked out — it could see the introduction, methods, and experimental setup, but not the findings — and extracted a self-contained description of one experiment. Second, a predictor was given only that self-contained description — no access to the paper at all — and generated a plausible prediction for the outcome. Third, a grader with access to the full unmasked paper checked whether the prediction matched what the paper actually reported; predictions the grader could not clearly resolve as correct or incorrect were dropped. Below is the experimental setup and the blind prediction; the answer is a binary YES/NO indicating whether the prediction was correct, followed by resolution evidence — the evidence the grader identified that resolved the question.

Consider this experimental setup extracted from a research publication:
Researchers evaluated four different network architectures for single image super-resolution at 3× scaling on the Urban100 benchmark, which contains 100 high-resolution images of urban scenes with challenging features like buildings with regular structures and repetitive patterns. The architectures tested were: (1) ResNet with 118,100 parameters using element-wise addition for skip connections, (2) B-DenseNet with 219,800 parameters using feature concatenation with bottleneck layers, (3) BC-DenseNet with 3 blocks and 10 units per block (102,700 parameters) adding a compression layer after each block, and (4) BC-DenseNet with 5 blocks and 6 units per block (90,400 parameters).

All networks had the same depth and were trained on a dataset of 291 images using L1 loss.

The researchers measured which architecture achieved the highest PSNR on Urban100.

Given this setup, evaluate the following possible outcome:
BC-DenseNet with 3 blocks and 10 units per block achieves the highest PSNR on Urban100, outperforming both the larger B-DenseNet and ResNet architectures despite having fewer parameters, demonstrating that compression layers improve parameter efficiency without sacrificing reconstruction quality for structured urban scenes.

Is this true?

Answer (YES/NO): NO